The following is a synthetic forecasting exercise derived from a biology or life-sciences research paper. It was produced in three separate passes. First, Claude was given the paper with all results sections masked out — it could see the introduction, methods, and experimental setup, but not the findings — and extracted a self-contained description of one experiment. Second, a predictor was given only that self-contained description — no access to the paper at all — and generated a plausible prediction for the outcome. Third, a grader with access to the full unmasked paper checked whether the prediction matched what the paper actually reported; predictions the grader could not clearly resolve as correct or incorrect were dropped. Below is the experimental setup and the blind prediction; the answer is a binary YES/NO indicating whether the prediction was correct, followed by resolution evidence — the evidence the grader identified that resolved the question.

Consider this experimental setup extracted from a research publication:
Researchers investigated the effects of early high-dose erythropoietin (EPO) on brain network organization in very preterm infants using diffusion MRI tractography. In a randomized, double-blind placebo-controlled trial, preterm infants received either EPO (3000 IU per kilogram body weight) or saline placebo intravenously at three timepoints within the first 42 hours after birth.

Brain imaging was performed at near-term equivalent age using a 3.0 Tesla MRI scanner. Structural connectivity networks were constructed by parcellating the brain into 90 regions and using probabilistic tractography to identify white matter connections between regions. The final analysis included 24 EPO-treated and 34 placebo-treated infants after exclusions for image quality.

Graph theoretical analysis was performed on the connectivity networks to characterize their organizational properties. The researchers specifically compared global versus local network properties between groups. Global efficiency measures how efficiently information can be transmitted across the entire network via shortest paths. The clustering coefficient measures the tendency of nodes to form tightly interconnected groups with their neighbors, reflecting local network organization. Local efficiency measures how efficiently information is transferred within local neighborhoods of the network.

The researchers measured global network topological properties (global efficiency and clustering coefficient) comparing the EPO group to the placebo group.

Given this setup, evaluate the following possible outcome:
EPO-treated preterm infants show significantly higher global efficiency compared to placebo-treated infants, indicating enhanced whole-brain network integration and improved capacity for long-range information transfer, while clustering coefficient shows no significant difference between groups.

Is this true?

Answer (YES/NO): NO